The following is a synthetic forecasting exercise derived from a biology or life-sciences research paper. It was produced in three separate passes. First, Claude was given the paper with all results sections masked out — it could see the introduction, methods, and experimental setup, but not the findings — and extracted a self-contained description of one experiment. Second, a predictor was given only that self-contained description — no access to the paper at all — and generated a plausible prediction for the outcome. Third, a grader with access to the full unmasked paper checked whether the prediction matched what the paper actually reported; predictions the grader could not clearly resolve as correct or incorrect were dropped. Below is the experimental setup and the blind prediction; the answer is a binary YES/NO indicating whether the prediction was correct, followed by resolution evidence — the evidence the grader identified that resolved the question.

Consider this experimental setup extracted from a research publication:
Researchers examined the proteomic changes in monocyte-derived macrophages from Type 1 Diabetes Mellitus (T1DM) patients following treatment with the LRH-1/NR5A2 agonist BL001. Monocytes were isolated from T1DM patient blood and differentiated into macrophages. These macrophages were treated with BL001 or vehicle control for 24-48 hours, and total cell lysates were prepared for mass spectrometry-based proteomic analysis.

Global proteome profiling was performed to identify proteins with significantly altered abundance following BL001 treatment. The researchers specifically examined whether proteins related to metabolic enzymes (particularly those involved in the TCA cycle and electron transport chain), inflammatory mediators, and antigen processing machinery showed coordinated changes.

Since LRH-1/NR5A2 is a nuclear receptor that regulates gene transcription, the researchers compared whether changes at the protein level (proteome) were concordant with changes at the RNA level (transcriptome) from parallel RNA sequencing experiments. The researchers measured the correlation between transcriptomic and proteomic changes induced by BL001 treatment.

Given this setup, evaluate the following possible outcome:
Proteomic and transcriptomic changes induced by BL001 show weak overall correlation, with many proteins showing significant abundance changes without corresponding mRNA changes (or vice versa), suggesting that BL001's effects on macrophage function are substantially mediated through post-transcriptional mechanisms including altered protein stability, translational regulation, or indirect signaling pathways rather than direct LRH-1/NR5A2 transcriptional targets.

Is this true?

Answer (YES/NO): YES